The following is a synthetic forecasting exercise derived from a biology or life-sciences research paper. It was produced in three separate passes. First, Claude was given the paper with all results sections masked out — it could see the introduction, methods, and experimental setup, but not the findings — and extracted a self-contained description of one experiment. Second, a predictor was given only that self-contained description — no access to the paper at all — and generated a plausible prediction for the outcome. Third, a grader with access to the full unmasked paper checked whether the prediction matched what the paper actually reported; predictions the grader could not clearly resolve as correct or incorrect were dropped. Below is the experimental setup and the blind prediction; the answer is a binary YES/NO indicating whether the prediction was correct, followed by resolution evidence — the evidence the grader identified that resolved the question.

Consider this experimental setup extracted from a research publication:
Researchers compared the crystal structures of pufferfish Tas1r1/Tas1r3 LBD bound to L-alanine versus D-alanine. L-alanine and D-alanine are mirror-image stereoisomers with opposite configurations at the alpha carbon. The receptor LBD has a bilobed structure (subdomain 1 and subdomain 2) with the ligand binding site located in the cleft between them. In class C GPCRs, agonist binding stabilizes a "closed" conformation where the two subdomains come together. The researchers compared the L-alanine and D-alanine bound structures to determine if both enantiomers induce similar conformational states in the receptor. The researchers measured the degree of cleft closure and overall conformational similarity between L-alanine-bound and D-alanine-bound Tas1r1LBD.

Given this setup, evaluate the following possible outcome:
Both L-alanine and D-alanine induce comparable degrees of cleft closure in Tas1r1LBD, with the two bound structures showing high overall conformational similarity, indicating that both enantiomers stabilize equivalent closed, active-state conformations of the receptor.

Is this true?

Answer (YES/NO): YES